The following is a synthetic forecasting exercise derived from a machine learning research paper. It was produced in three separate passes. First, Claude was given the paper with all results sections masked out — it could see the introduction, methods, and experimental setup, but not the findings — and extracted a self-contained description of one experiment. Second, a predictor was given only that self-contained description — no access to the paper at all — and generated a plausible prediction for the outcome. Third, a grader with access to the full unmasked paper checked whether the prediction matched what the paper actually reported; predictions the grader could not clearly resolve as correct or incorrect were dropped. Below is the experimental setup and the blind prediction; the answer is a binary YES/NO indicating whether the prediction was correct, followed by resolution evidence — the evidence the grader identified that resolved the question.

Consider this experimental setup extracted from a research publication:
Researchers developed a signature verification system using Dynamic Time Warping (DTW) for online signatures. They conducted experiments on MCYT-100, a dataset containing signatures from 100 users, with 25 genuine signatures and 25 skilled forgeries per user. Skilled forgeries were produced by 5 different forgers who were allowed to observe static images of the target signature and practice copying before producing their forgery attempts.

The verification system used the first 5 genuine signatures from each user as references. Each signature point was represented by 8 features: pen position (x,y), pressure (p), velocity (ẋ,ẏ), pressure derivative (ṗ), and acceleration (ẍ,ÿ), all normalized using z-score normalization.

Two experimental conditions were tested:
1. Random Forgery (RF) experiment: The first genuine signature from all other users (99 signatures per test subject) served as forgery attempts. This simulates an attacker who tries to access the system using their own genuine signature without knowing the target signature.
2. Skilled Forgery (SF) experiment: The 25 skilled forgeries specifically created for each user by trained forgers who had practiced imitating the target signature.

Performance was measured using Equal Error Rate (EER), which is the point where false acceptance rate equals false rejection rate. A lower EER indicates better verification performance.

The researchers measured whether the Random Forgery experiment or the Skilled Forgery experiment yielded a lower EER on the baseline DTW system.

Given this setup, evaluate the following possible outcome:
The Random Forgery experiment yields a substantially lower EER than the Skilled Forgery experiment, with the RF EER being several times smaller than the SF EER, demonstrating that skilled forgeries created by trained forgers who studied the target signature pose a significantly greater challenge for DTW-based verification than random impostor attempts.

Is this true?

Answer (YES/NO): YES